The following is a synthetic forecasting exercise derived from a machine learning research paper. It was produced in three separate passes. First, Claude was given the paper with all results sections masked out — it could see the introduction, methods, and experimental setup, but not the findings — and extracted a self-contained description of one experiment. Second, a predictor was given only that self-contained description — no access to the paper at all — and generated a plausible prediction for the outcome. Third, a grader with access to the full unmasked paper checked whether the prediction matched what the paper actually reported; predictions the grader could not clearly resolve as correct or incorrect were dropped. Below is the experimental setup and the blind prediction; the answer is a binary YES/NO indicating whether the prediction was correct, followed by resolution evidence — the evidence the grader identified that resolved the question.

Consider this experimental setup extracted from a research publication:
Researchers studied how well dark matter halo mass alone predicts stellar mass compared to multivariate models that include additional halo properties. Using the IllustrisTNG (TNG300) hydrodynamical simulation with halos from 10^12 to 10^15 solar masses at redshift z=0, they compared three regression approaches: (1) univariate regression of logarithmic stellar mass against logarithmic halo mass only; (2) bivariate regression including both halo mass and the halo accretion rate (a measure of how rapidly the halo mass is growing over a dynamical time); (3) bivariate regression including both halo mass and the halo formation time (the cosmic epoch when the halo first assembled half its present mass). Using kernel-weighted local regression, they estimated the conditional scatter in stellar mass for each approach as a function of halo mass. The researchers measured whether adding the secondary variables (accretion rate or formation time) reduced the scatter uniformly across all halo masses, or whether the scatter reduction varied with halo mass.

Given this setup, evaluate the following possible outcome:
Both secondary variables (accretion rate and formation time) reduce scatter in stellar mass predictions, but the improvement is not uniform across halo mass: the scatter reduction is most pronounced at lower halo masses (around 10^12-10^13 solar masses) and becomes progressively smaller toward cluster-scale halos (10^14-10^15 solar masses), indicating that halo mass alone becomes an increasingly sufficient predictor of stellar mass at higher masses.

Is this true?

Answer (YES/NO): YES